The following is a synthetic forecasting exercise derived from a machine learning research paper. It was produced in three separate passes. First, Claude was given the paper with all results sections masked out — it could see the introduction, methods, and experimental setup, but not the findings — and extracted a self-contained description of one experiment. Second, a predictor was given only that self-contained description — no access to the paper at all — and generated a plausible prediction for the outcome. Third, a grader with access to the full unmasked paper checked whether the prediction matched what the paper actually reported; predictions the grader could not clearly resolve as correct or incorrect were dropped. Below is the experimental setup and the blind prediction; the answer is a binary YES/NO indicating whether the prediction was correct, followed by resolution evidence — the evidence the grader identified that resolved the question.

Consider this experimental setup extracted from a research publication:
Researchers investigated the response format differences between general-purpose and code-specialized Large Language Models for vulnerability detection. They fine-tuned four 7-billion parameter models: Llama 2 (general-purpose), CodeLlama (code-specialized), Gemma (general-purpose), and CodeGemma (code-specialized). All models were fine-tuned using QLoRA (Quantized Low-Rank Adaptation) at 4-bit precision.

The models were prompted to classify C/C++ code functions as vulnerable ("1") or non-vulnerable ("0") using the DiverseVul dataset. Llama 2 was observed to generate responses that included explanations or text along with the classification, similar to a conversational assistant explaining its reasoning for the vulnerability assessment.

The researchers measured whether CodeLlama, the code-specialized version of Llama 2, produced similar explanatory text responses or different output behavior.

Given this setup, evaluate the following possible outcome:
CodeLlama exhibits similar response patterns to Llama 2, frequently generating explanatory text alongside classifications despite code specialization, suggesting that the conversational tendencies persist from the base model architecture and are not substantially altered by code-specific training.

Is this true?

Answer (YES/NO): NO